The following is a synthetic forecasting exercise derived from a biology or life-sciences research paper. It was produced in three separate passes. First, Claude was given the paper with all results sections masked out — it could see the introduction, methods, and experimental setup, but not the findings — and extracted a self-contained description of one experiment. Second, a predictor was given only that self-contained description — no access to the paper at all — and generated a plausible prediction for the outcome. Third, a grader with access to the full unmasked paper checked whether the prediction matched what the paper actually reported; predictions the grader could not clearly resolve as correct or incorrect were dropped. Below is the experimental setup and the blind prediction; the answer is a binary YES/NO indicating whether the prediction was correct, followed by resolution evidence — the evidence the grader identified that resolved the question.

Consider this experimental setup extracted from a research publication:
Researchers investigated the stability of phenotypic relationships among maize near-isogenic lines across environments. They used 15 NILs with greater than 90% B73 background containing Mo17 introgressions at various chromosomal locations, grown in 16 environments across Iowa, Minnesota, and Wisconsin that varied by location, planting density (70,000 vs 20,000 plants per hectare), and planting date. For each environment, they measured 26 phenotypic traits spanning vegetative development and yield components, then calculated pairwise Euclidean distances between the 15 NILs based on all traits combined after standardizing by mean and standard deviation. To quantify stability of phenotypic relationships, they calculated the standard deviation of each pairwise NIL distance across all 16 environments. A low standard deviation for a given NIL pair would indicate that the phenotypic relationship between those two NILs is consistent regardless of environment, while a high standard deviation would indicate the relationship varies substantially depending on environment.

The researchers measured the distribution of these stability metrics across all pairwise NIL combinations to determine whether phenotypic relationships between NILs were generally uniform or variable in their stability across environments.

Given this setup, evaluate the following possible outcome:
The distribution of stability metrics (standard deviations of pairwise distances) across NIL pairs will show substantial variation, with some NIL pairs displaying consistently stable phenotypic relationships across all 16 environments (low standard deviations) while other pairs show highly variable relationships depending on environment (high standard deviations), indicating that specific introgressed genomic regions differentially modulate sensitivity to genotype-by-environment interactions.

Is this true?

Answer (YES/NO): YES